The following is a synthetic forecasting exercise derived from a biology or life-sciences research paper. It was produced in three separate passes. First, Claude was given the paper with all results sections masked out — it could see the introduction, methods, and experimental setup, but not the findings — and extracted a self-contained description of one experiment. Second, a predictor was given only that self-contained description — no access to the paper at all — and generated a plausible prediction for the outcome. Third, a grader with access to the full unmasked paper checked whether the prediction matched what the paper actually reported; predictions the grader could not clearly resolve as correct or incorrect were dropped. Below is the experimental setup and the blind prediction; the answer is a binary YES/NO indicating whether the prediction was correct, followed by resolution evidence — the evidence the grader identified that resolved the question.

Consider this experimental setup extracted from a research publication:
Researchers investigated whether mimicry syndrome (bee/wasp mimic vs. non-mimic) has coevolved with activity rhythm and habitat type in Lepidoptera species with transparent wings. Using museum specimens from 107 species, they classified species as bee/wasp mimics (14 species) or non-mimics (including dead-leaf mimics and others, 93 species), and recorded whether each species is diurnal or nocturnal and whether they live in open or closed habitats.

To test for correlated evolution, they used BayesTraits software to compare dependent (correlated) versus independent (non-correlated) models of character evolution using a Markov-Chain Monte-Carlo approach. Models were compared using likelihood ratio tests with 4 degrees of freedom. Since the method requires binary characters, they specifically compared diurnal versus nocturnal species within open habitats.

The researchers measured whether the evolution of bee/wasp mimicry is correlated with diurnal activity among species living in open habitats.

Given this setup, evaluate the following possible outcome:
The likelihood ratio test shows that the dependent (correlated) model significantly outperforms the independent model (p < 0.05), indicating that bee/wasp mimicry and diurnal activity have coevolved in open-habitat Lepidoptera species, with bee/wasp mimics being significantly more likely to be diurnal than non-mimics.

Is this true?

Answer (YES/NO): NO